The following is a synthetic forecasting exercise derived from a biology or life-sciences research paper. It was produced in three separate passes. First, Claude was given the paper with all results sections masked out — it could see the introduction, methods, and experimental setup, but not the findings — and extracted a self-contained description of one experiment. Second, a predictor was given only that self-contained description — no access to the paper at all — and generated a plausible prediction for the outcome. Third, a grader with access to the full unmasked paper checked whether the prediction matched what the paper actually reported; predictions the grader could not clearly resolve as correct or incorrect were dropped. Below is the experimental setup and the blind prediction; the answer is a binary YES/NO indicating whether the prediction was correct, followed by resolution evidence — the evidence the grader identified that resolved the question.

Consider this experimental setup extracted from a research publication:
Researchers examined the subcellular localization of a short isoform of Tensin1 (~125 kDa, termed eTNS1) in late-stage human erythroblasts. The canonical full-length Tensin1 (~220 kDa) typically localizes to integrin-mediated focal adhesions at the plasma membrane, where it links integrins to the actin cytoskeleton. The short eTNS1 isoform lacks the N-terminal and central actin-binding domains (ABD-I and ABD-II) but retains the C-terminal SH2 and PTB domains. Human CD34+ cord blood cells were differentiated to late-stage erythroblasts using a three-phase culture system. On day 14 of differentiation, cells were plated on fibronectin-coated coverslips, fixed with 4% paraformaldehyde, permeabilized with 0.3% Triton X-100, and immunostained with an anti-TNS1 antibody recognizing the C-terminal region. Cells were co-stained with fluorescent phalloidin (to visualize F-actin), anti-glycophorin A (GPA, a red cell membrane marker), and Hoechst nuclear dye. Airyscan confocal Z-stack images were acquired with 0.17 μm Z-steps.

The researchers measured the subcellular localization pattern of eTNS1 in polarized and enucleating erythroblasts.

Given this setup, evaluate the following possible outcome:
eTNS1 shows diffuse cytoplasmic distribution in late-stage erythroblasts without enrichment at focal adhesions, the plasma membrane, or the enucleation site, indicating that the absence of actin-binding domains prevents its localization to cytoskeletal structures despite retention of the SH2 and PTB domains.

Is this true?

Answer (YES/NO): NO